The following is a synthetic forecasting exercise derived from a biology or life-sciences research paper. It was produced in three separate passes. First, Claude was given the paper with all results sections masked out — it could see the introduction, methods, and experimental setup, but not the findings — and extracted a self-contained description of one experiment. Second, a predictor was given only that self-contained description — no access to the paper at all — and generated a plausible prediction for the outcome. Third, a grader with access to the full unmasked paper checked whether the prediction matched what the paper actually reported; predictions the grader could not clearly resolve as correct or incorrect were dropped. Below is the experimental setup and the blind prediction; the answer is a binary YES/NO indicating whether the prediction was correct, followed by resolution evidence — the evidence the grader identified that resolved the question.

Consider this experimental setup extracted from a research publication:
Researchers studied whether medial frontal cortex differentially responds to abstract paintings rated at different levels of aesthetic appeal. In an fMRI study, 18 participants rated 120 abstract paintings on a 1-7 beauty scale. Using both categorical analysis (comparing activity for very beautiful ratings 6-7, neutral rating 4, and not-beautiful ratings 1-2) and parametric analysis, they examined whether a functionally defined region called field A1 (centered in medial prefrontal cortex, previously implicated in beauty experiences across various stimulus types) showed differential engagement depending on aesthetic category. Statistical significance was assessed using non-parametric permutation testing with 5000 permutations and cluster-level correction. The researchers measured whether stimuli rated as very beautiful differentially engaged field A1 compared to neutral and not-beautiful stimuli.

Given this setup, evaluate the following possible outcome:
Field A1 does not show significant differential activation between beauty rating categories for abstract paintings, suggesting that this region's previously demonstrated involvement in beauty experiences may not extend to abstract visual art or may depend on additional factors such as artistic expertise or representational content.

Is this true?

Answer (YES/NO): NO